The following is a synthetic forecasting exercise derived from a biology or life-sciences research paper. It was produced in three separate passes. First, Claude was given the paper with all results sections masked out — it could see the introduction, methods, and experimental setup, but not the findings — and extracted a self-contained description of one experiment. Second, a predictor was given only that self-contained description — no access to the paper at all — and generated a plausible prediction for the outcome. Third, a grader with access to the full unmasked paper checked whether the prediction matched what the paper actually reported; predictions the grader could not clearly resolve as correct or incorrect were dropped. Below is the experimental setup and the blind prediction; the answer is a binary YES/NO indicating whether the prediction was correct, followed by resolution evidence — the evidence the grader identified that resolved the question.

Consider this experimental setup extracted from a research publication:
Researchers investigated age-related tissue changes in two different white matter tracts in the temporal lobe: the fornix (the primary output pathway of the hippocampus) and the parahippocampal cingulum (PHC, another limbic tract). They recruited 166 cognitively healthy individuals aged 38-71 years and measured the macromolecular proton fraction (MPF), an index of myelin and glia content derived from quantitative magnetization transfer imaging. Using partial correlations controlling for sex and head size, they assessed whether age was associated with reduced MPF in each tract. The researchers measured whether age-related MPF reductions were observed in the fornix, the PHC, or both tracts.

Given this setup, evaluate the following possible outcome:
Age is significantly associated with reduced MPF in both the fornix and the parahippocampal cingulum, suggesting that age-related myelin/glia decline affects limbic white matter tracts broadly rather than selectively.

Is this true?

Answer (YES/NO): NO